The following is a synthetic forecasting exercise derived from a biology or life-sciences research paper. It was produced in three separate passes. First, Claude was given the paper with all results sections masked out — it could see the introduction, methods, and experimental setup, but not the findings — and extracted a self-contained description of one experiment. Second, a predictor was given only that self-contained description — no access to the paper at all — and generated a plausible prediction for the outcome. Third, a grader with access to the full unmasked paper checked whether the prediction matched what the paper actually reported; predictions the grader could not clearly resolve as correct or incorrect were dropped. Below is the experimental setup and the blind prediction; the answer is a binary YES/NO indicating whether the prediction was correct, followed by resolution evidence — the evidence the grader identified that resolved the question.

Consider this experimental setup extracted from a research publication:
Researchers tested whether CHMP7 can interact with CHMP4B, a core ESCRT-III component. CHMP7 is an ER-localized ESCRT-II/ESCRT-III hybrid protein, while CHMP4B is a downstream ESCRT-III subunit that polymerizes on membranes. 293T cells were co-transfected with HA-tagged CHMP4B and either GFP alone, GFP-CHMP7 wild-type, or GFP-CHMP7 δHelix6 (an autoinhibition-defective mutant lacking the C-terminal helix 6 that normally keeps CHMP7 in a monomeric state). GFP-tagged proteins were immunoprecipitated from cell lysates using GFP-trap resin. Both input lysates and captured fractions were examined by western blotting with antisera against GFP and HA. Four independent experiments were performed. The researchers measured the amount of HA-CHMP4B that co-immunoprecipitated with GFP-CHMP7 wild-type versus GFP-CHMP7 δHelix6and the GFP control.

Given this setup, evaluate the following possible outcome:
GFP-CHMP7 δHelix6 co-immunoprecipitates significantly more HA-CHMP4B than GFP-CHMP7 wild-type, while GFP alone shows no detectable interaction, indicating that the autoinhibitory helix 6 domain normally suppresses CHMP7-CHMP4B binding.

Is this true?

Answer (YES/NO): YES